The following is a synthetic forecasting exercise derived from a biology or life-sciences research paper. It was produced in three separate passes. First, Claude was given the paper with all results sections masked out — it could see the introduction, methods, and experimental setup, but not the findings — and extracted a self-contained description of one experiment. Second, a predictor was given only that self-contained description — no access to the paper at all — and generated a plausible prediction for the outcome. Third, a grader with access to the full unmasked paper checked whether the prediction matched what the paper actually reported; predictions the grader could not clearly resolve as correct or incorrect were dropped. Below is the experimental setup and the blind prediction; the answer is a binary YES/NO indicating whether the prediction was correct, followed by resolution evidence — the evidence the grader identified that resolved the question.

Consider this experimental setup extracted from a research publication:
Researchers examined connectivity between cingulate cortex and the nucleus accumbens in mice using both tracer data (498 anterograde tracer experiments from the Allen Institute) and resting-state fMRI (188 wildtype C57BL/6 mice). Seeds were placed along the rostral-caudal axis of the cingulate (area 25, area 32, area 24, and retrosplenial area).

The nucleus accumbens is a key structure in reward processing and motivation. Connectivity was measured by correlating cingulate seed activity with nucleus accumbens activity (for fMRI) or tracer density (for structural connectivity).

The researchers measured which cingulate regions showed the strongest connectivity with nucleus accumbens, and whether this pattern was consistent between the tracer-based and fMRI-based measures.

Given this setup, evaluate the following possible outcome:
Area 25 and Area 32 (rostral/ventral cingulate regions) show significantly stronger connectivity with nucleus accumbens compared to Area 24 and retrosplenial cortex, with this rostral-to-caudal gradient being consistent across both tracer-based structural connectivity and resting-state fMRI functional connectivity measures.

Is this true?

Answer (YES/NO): YES